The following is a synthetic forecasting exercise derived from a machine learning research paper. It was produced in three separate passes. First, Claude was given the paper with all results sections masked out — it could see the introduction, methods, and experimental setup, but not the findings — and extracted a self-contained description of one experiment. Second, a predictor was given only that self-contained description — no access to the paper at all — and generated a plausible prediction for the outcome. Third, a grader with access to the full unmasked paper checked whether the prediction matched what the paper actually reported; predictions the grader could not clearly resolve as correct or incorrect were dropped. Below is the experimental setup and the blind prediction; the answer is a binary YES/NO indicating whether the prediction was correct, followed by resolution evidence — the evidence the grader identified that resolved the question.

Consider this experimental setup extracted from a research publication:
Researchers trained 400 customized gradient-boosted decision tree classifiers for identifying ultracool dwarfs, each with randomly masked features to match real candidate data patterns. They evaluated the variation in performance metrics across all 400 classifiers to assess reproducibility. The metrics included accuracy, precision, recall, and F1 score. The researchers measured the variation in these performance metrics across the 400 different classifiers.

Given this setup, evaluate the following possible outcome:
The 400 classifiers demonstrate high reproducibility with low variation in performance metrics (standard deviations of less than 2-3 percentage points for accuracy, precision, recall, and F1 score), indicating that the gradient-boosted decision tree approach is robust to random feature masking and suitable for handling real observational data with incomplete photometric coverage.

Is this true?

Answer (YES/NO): YES